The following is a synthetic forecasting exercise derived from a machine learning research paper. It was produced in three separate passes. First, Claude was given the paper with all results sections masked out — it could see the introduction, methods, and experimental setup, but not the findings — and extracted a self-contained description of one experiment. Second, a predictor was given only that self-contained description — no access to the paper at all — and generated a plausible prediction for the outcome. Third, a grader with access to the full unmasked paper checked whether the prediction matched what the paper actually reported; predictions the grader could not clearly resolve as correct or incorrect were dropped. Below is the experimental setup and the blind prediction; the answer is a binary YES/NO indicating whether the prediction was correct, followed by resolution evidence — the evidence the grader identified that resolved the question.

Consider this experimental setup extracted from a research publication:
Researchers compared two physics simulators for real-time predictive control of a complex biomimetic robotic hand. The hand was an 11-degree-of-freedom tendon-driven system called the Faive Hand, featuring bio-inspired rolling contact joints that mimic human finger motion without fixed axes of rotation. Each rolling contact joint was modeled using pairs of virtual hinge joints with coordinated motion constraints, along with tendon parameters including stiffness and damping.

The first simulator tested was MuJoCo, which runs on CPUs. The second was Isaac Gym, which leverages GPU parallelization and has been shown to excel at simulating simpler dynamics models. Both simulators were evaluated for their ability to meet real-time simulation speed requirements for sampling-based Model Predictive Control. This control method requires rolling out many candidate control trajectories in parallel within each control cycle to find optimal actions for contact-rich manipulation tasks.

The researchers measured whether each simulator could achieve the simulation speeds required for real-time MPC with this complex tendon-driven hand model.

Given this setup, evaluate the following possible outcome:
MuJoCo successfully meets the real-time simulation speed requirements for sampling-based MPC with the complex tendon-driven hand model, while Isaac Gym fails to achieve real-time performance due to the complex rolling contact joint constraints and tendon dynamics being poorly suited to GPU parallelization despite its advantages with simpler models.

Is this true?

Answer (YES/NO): YES